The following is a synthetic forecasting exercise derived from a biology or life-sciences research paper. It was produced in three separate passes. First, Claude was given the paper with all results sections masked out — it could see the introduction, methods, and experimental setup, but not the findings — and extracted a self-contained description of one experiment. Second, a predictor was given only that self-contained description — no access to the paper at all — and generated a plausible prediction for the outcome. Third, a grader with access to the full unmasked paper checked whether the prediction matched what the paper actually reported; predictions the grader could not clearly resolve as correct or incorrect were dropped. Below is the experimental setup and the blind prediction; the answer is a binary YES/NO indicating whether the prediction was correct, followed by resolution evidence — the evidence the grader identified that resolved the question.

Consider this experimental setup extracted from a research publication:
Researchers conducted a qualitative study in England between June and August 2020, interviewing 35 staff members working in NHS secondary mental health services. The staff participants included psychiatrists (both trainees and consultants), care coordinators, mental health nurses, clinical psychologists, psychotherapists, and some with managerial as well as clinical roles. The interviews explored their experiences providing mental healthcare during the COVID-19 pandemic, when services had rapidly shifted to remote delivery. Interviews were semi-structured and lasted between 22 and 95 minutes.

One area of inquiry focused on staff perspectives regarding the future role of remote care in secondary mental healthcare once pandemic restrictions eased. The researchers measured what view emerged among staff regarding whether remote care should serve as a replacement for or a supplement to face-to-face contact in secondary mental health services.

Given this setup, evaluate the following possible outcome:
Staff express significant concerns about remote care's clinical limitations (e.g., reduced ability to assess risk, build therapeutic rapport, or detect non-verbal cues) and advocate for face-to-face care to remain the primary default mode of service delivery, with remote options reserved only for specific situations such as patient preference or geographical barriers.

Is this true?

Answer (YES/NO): NO